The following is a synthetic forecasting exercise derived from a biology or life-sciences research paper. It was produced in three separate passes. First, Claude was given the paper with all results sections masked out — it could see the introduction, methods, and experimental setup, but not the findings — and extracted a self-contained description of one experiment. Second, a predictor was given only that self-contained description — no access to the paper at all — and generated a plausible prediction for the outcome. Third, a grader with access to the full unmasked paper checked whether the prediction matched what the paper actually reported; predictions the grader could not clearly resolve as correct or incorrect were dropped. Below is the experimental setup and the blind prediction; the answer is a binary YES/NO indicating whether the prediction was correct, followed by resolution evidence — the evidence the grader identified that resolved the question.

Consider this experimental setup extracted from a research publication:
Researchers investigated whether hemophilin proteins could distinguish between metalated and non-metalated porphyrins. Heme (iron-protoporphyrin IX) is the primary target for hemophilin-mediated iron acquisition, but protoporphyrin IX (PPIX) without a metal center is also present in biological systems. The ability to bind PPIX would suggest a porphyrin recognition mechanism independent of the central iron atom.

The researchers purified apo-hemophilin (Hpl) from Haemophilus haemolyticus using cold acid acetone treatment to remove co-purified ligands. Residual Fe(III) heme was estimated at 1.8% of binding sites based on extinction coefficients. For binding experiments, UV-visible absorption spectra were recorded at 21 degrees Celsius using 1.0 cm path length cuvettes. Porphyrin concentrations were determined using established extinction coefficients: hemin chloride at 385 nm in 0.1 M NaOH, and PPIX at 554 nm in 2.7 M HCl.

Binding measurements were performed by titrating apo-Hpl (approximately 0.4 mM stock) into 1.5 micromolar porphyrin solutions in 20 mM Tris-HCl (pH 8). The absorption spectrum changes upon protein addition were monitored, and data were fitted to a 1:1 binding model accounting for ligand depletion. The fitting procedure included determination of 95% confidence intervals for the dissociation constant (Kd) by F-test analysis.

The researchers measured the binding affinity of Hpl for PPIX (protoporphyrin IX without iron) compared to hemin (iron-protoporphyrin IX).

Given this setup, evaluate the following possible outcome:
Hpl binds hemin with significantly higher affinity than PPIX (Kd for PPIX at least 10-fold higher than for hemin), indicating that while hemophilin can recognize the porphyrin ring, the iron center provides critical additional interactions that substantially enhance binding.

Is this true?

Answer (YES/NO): NO